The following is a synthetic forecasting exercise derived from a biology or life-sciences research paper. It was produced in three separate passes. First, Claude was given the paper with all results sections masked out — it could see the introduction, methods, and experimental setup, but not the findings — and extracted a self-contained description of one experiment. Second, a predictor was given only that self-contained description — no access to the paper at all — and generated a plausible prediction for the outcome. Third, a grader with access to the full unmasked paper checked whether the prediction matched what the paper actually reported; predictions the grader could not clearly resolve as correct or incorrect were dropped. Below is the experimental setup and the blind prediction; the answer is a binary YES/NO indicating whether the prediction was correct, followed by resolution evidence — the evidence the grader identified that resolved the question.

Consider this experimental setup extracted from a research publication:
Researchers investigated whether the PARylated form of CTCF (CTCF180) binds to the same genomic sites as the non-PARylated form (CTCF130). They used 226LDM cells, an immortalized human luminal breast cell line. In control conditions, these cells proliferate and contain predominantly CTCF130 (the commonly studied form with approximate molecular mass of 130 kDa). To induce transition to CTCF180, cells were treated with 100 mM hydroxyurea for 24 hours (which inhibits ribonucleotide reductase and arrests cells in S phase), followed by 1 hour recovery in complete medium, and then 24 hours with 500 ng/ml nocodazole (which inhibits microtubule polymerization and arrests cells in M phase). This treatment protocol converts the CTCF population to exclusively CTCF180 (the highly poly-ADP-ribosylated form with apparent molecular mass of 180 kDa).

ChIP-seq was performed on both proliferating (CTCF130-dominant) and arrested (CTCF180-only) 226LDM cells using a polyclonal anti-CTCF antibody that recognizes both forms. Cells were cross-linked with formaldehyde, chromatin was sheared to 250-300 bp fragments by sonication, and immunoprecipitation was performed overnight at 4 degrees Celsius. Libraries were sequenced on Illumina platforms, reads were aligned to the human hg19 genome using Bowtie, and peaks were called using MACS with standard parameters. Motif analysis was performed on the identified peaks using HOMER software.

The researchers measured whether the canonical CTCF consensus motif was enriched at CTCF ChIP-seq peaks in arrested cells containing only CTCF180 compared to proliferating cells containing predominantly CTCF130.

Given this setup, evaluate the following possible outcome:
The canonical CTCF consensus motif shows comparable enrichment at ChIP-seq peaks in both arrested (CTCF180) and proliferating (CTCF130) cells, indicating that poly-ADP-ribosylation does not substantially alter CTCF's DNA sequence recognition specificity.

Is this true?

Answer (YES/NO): NO